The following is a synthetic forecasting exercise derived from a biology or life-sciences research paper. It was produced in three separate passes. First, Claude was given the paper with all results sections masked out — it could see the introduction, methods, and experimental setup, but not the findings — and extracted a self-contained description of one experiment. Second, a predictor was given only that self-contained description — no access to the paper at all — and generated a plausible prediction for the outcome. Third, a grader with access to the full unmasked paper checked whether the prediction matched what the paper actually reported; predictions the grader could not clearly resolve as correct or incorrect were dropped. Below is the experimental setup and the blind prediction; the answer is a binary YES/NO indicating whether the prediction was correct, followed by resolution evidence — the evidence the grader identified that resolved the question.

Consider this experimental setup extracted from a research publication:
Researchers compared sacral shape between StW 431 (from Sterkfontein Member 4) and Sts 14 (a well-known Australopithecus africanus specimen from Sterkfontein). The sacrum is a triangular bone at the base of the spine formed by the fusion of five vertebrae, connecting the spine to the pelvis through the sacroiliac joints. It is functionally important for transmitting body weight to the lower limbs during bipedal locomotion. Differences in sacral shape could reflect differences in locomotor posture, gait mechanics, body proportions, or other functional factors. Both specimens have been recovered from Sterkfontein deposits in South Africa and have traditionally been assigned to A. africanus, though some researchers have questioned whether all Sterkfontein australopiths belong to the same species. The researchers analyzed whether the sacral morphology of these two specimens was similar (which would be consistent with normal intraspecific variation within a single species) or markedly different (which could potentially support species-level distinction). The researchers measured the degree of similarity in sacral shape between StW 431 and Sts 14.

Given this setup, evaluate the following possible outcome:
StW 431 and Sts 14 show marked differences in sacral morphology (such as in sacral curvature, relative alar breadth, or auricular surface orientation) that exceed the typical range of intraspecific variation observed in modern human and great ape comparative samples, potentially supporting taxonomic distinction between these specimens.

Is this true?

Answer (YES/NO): YES